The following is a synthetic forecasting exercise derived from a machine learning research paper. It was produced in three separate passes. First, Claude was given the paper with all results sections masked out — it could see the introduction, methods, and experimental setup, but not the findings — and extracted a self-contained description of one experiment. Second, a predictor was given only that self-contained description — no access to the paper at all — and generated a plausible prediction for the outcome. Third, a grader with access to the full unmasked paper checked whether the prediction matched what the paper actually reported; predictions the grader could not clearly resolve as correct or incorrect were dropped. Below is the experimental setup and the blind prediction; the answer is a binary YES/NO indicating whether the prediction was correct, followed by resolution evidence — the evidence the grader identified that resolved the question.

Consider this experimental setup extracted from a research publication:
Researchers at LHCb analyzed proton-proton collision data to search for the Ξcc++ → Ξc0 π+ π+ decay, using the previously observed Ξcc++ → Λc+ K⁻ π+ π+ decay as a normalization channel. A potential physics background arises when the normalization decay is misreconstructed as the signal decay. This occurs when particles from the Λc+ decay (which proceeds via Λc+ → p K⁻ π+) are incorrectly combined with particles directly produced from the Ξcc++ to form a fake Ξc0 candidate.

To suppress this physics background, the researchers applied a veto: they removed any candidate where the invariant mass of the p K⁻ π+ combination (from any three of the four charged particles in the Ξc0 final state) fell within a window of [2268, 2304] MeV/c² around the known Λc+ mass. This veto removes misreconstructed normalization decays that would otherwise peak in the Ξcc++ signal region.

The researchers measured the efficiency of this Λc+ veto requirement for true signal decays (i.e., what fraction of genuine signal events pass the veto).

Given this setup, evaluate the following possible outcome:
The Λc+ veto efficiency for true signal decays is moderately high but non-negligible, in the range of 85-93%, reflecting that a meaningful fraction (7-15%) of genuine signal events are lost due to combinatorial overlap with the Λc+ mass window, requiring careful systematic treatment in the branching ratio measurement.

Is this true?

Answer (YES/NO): NO